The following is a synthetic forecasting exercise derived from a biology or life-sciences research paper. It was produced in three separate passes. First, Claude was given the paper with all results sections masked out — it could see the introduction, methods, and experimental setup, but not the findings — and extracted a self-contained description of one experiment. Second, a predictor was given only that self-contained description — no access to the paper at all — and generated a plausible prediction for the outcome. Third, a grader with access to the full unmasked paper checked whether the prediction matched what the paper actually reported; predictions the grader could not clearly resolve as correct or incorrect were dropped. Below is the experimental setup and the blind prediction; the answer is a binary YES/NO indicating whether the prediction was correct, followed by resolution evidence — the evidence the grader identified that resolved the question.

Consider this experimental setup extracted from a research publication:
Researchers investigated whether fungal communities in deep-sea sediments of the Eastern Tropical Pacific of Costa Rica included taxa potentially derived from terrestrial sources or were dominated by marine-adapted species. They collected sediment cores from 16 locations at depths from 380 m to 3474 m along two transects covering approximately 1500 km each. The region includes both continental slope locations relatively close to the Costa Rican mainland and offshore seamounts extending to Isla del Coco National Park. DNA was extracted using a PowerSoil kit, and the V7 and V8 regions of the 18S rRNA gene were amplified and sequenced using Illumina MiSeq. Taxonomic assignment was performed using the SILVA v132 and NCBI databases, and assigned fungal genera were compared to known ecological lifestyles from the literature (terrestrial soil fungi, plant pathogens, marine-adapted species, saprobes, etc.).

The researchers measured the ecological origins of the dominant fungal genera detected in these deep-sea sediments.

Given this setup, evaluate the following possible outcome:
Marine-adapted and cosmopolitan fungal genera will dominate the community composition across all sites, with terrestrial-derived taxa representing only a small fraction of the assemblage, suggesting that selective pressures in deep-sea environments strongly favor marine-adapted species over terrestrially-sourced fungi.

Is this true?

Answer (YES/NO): NO